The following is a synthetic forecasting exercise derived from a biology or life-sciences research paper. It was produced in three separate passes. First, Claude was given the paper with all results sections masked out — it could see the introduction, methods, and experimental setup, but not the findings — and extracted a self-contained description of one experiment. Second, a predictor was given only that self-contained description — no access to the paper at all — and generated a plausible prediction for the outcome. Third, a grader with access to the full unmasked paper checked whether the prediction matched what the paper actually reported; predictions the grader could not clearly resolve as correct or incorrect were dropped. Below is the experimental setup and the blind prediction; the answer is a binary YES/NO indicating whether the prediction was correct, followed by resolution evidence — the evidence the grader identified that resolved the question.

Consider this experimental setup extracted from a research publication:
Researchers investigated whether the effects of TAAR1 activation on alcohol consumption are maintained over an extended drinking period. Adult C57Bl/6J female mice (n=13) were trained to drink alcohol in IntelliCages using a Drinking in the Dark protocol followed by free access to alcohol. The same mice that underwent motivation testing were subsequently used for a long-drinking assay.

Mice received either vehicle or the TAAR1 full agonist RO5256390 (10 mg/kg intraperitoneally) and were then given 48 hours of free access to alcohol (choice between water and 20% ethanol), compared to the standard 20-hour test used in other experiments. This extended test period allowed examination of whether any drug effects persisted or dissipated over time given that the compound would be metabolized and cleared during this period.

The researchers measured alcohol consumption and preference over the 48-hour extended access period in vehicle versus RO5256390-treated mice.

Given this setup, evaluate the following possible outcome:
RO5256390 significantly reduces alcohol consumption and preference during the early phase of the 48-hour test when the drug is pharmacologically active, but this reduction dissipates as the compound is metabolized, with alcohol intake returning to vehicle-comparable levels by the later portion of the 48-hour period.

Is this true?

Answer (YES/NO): YES